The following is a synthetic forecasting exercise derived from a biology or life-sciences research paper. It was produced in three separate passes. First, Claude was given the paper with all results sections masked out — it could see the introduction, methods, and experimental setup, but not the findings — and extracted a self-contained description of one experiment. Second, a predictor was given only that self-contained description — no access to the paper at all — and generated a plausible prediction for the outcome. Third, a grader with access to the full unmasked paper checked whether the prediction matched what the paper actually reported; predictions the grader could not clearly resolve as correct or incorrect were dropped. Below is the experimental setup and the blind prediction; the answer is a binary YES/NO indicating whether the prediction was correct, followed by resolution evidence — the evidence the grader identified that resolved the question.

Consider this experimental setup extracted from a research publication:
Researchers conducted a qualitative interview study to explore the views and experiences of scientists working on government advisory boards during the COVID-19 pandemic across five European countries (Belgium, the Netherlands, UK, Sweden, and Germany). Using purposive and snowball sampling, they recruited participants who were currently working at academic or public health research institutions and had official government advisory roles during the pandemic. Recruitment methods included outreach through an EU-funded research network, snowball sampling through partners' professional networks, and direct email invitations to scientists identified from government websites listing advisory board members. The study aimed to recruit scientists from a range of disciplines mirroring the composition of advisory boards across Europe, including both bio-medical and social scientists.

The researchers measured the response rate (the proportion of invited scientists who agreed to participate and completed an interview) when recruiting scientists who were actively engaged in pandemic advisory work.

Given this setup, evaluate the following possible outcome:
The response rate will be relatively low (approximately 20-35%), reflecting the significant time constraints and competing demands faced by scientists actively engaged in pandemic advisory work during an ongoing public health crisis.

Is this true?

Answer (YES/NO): YES